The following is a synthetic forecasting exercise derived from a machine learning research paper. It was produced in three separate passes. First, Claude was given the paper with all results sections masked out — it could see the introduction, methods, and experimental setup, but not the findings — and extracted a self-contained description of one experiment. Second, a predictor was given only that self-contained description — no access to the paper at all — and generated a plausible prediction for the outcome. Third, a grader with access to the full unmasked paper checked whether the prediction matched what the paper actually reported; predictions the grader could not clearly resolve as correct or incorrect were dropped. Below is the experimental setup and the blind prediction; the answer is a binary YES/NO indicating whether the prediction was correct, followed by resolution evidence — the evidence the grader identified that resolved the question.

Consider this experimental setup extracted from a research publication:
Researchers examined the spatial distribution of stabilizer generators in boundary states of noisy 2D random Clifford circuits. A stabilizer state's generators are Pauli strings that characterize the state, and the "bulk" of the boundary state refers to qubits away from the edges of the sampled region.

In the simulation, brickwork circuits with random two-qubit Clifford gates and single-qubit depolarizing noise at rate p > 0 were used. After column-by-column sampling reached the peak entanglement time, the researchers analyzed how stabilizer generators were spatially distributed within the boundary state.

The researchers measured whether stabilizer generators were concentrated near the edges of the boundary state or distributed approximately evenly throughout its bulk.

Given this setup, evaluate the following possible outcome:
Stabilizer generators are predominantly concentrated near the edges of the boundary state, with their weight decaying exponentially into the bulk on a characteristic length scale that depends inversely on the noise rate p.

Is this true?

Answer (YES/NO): NO